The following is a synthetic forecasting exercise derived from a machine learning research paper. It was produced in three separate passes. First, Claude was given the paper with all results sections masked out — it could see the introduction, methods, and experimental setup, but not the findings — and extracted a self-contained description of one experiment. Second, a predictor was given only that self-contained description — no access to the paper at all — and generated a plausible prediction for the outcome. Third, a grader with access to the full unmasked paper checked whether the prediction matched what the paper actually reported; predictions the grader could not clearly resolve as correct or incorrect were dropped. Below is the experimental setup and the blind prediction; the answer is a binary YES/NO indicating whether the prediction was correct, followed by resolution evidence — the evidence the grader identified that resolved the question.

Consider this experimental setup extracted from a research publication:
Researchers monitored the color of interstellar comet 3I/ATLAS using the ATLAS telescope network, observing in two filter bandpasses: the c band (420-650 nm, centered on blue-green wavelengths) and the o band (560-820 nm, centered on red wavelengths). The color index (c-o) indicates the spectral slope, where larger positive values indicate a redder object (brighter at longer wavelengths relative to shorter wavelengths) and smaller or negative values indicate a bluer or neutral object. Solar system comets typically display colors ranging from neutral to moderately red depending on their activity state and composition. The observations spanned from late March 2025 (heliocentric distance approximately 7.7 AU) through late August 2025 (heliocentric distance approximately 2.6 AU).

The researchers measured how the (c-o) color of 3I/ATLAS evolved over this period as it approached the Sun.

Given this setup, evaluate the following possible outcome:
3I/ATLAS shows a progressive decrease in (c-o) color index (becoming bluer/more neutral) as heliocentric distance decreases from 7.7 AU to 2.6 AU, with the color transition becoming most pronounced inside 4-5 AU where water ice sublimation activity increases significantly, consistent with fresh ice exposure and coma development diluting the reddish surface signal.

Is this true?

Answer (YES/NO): NO